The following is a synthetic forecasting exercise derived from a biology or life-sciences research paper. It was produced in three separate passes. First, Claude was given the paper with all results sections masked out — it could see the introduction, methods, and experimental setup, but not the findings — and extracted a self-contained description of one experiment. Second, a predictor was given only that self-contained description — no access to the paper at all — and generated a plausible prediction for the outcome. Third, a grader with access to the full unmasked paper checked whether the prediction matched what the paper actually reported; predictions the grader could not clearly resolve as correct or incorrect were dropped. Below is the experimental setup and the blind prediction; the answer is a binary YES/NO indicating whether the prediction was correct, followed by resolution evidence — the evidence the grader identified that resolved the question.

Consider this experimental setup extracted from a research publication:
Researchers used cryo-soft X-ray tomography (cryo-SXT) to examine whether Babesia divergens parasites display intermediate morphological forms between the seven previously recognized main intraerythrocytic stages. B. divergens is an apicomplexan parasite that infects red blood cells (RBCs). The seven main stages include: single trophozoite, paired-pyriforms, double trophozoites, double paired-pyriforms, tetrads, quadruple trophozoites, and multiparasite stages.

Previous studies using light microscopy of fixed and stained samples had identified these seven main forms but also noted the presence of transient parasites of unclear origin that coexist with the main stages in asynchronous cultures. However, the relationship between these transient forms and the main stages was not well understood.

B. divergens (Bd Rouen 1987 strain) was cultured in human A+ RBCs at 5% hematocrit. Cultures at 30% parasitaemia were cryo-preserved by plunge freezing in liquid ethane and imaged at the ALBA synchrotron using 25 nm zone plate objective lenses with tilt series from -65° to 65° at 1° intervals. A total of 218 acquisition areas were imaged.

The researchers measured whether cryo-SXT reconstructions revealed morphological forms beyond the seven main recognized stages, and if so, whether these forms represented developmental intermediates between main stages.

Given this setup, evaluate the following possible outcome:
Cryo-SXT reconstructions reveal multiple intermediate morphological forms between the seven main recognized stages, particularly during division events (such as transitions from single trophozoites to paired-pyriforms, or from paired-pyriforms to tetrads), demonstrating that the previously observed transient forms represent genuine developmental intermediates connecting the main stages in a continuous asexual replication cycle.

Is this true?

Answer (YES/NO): YES